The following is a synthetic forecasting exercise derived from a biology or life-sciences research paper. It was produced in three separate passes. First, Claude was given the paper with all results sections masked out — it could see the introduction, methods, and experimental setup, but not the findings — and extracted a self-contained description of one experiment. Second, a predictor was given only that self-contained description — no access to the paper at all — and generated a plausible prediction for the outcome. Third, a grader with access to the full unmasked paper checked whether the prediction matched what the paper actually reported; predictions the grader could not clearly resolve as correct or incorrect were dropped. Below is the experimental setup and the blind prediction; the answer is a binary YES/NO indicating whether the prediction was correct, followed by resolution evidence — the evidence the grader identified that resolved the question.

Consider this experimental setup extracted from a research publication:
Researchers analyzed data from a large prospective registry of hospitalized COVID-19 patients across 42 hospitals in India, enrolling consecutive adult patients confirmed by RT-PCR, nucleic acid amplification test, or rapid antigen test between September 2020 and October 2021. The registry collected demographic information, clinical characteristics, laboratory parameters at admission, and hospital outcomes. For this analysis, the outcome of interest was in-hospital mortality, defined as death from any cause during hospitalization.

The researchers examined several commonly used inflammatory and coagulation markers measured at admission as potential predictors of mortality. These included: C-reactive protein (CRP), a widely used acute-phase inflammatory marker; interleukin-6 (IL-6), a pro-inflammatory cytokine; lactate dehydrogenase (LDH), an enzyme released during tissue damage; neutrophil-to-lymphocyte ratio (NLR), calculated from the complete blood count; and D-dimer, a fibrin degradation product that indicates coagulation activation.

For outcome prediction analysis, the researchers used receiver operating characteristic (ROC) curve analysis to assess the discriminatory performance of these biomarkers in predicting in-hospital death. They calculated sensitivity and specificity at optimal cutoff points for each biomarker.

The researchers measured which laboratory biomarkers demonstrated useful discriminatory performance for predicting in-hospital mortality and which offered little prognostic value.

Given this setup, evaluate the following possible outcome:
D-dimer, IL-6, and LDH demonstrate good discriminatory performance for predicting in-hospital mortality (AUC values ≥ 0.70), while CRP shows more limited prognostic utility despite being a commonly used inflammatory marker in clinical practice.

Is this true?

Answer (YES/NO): NO